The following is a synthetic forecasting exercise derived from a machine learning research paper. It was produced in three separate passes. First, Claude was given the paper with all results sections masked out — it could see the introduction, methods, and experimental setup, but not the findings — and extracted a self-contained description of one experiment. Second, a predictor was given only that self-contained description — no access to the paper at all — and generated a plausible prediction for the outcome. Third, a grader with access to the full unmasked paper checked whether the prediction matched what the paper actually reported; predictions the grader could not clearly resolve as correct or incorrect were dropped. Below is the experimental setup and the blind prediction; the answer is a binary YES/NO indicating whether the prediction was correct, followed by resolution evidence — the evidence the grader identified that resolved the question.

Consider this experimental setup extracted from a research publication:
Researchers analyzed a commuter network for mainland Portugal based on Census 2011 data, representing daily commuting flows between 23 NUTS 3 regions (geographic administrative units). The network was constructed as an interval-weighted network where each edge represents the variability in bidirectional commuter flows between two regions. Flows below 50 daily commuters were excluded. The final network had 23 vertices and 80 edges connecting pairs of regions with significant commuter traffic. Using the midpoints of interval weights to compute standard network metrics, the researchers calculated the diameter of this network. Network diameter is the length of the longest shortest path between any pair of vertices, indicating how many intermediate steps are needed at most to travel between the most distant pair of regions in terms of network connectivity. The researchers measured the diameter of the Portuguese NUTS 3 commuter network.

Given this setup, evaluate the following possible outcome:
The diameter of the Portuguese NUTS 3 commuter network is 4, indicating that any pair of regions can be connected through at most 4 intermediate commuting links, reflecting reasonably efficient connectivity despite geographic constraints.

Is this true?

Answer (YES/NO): NO